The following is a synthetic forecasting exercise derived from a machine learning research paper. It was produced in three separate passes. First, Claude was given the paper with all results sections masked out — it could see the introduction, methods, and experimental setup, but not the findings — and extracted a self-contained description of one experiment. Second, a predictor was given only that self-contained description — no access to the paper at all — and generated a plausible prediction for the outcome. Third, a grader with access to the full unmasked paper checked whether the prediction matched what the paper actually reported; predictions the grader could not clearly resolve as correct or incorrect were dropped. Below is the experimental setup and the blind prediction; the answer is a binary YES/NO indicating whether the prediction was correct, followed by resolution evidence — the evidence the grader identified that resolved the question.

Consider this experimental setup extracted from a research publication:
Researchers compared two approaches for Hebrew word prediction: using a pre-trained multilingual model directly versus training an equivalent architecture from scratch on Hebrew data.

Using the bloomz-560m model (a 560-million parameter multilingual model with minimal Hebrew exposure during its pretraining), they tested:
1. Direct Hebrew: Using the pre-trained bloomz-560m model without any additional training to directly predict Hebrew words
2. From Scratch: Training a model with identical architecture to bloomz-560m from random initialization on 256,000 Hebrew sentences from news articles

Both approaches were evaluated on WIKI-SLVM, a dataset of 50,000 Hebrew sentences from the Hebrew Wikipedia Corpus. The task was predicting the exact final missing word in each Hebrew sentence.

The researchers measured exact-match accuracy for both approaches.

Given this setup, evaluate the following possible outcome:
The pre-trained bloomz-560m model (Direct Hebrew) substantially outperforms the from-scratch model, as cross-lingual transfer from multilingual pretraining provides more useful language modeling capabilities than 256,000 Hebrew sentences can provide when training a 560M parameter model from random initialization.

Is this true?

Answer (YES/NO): NO